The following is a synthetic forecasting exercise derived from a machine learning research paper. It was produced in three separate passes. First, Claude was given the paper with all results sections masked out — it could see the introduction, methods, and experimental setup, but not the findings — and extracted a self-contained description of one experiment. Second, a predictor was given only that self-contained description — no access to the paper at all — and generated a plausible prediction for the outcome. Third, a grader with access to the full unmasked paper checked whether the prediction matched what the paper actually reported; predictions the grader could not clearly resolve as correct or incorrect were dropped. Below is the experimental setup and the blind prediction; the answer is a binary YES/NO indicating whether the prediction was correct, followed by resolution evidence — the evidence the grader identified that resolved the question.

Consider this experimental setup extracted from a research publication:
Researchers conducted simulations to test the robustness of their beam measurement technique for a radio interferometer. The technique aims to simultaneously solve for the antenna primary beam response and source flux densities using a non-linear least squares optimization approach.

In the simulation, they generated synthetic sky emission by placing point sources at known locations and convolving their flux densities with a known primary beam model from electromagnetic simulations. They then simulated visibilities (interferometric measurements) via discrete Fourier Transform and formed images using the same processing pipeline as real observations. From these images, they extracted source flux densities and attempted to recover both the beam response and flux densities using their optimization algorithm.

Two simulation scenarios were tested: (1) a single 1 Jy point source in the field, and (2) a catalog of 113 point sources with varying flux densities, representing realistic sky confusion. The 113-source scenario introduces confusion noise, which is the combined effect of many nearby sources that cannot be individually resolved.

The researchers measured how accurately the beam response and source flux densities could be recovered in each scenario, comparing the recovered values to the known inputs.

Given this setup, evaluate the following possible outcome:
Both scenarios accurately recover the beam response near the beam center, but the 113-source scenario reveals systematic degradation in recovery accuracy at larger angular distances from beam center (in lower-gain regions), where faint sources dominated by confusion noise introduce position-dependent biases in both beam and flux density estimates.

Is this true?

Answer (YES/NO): NO